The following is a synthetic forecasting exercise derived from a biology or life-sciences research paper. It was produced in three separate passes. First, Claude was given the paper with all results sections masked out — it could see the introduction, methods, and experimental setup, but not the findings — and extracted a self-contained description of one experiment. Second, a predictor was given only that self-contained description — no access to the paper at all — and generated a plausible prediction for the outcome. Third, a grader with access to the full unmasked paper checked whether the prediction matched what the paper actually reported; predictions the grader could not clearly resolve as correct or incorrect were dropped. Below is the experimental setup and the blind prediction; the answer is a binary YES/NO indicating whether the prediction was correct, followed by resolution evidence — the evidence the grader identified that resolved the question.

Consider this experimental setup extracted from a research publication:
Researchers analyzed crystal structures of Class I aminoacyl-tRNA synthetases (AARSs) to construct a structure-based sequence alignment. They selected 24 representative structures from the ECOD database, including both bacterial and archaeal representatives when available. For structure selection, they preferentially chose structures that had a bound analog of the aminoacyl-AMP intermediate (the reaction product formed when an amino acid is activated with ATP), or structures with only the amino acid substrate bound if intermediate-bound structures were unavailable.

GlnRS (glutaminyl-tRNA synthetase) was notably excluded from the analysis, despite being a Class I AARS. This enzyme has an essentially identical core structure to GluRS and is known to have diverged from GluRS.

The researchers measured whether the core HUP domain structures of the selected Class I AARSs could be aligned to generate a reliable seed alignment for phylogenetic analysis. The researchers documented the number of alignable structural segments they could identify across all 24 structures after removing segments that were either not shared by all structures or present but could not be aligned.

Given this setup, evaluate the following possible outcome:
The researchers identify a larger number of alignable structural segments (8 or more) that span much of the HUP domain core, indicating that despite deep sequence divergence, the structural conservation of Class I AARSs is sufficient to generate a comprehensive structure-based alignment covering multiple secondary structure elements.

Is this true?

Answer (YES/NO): NO